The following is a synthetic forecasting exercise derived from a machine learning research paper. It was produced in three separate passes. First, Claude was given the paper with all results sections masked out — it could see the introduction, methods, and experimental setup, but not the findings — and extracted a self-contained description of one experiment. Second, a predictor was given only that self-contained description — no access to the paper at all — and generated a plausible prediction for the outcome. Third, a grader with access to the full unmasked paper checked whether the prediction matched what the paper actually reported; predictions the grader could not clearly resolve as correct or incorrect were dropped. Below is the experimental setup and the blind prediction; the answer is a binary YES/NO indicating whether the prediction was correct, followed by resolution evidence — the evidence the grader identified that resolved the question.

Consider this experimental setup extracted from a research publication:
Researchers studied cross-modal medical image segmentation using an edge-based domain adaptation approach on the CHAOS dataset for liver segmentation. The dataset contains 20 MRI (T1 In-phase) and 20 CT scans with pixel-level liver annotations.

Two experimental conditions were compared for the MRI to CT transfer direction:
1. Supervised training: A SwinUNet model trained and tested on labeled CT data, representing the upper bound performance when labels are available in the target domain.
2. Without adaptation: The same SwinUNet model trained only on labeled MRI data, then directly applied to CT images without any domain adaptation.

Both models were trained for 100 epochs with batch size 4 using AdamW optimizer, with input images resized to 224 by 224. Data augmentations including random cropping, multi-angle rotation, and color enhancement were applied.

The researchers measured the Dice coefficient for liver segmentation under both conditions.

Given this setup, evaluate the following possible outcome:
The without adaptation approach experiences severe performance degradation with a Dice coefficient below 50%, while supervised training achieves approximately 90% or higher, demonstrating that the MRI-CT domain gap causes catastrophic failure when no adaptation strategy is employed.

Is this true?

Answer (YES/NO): NO